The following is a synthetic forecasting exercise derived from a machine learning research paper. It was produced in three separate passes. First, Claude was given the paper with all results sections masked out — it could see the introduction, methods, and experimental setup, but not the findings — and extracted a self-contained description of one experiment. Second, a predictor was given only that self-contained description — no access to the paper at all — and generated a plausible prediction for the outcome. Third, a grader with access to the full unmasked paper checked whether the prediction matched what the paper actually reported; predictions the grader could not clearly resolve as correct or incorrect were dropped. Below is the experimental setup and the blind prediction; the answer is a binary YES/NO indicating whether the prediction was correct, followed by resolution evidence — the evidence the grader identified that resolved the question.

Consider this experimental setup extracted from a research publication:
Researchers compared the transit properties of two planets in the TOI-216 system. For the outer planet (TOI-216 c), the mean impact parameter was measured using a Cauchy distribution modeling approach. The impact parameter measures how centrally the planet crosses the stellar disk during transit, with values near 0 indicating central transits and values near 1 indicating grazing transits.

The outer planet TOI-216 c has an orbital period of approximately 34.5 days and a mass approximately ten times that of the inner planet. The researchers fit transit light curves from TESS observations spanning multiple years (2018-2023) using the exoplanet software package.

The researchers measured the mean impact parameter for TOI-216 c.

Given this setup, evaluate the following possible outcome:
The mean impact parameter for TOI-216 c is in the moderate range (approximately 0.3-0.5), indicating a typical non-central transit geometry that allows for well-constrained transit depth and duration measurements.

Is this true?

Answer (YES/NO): NO